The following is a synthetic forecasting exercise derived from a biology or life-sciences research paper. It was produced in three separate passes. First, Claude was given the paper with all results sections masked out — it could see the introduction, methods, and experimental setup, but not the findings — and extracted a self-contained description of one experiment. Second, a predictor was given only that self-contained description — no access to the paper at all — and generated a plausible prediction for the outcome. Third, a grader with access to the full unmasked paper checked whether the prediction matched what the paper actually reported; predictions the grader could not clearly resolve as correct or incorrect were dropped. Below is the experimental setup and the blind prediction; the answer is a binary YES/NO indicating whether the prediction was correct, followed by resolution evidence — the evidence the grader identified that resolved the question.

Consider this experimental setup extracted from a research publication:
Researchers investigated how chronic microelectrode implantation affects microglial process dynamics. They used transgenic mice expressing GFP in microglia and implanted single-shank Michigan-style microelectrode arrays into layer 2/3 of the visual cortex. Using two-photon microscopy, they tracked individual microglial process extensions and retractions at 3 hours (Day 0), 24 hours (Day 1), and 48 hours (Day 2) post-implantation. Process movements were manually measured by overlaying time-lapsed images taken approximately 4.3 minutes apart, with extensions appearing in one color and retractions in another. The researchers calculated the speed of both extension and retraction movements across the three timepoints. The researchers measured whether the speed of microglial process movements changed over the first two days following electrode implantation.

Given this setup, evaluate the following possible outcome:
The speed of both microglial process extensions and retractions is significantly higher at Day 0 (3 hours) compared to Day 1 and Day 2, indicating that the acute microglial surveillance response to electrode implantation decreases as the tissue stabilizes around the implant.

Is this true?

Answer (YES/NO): NO